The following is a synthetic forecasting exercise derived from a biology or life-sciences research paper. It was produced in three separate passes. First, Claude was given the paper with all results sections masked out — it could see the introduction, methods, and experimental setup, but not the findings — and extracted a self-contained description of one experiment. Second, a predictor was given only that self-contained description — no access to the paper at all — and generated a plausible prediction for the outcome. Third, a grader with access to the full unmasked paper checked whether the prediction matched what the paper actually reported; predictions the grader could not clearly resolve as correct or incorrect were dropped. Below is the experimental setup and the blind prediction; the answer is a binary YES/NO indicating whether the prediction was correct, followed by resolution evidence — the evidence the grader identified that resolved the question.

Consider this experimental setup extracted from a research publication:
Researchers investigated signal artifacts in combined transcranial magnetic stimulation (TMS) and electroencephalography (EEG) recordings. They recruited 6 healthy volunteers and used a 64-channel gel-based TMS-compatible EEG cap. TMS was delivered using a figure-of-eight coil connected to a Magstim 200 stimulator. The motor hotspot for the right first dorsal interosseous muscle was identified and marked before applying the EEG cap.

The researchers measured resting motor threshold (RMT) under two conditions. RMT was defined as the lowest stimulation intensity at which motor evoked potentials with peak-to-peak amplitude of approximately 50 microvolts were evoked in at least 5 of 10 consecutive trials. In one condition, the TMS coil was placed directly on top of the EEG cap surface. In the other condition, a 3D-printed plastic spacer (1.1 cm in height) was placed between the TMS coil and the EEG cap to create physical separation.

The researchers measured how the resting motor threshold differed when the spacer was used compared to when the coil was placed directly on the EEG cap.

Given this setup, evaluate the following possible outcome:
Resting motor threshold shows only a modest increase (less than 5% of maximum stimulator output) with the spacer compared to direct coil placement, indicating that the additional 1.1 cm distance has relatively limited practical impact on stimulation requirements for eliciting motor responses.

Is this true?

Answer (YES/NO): NO